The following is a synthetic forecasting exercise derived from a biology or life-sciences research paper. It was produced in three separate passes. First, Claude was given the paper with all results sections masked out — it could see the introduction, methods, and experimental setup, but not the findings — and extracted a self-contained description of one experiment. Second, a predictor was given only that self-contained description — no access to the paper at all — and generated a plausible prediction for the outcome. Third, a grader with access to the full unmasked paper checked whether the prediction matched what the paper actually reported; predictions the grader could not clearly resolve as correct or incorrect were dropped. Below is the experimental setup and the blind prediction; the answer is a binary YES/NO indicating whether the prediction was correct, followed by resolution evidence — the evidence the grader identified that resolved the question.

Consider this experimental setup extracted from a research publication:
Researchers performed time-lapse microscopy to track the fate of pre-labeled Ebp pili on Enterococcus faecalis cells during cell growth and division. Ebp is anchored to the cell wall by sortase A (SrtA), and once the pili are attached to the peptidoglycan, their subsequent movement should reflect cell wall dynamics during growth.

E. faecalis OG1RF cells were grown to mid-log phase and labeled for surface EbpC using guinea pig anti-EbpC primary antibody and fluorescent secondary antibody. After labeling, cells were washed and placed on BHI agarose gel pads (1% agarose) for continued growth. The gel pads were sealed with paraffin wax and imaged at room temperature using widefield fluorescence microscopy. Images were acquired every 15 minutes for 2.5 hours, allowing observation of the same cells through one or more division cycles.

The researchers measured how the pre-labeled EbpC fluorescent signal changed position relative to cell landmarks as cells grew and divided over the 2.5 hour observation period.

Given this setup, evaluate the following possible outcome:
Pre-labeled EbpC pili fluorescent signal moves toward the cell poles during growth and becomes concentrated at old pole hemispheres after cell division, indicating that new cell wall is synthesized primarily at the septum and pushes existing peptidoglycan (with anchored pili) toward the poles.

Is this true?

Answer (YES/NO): NO